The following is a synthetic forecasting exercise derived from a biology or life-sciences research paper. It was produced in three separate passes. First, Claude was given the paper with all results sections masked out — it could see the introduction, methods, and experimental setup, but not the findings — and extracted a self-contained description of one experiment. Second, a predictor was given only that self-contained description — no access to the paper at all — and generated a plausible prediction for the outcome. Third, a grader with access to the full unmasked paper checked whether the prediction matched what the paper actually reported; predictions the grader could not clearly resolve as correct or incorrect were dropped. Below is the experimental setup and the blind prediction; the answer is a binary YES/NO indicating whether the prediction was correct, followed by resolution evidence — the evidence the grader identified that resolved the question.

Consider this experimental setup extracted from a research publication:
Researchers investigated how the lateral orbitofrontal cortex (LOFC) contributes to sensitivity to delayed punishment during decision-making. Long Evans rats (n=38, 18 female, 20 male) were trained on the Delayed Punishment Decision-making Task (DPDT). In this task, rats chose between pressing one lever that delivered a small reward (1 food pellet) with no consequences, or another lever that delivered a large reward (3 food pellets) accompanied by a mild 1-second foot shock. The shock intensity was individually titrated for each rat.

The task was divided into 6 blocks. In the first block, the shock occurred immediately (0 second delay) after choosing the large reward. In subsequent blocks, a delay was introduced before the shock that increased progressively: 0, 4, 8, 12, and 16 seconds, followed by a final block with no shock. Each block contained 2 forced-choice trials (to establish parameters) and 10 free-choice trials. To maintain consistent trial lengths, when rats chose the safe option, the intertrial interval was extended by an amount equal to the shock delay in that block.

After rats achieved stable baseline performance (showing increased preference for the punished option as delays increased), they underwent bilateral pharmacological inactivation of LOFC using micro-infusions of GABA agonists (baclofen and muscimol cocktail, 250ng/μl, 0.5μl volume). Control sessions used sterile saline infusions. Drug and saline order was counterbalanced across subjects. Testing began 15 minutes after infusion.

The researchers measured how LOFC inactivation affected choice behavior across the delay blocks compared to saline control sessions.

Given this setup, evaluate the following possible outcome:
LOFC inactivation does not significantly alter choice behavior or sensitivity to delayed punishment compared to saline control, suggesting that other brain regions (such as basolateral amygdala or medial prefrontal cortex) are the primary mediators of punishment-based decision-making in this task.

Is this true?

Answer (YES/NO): NO